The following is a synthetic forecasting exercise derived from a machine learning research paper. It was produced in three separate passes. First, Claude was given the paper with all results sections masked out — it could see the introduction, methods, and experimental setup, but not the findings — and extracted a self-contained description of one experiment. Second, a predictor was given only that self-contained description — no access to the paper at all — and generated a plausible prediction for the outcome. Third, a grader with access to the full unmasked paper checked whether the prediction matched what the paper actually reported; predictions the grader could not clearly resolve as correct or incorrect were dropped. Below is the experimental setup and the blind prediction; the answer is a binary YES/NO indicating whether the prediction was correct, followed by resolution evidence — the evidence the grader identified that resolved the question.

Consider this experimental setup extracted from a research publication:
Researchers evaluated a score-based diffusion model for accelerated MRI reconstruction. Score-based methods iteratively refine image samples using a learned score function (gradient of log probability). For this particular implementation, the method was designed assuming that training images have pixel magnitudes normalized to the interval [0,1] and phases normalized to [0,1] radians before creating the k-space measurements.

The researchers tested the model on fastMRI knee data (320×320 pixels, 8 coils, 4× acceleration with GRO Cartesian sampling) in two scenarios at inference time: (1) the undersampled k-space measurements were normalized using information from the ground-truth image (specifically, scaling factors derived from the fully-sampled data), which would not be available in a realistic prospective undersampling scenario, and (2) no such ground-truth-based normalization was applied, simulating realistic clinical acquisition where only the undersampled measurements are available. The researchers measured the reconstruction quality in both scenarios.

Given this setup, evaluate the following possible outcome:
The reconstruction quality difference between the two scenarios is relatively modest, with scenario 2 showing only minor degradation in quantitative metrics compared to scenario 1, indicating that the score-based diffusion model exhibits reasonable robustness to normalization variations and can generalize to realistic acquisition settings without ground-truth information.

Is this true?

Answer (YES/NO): NO